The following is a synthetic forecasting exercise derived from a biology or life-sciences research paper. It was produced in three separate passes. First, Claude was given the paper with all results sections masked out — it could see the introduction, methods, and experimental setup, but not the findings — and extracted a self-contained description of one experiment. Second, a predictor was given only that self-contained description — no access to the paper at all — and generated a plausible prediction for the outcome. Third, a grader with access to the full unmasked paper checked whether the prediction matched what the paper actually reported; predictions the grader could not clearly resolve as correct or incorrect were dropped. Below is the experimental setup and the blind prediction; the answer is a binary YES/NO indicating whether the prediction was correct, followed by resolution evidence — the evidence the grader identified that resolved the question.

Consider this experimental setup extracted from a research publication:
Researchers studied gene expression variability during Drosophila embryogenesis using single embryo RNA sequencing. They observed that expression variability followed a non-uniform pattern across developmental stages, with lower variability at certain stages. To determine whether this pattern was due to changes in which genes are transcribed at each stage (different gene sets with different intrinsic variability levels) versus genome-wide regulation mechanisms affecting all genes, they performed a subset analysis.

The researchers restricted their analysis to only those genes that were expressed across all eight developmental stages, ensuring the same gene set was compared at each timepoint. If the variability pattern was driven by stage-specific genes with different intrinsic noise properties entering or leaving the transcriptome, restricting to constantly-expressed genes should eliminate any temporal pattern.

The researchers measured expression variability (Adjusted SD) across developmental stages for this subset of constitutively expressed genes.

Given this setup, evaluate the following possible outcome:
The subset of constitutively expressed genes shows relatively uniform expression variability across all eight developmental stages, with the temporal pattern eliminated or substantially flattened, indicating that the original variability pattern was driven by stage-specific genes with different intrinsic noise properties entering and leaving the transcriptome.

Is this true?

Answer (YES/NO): NO